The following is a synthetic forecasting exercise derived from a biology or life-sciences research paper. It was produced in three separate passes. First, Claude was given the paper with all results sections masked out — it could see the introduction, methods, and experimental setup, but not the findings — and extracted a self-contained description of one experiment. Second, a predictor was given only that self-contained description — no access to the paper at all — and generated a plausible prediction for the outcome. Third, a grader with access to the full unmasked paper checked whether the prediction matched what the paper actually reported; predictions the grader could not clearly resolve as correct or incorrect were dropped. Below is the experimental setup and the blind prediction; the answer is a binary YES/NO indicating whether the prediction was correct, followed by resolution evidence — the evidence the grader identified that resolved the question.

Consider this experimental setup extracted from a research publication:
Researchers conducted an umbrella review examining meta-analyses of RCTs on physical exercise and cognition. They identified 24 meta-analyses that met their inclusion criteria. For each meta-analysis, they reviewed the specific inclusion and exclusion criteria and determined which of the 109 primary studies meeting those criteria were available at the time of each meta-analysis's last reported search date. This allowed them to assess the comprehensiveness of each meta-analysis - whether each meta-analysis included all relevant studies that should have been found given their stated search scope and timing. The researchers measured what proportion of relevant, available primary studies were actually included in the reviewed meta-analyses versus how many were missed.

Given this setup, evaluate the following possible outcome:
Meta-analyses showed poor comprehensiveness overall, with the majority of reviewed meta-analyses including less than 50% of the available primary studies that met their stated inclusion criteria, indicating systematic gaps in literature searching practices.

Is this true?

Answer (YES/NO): YES